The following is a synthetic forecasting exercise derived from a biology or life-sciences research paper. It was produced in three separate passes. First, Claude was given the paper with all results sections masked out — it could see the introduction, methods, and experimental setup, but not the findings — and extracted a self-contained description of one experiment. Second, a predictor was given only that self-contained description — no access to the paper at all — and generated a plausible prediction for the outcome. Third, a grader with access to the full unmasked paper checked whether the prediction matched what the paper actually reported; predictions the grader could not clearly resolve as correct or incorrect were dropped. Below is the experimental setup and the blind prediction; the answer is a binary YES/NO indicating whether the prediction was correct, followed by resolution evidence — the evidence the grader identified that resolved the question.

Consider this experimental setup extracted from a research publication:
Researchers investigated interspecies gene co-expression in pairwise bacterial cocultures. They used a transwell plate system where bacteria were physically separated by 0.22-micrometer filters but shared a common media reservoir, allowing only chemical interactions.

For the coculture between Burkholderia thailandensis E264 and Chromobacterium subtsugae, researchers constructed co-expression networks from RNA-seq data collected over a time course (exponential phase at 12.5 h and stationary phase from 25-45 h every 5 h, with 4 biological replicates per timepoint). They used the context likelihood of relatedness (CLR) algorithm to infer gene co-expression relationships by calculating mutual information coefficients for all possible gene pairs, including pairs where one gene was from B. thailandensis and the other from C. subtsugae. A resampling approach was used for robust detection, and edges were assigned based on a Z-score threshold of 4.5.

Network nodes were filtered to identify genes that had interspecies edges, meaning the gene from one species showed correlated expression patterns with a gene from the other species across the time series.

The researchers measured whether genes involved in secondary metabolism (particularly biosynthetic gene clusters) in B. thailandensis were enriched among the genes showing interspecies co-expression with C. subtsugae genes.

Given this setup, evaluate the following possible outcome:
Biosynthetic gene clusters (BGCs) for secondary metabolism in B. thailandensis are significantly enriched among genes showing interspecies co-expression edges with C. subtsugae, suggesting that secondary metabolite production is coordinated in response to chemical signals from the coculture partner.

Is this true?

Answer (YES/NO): YES